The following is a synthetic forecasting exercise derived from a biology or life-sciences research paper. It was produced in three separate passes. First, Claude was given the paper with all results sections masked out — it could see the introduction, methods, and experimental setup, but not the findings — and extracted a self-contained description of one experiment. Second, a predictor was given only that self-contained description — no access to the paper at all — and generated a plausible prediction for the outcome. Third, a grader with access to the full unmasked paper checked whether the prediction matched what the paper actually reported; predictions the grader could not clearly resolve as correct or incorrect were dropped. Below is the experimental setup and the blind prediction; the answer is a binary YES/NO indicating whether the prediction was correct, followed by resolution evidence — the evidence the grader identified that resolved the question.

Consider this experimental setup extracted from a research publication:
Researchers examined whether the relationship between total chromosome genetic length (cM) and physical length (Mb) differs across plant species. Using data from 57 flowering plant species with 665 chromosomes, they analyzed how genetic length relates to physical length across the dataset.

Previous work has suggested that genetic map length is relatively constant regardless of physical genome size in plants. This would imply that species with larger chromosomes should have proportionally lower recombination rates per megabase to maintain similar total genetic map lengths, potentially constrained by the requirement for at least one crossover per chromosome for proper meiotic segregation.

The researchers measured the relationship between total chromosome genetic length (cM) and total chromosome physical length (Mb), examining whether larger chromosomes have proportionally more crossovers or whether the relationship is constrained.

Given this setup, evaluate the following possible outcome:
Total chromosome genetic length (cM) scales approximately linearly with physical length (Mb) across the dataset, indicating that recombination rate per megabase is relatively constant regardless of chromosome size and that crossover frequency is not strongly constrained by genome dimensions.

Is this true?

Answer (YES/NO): NO